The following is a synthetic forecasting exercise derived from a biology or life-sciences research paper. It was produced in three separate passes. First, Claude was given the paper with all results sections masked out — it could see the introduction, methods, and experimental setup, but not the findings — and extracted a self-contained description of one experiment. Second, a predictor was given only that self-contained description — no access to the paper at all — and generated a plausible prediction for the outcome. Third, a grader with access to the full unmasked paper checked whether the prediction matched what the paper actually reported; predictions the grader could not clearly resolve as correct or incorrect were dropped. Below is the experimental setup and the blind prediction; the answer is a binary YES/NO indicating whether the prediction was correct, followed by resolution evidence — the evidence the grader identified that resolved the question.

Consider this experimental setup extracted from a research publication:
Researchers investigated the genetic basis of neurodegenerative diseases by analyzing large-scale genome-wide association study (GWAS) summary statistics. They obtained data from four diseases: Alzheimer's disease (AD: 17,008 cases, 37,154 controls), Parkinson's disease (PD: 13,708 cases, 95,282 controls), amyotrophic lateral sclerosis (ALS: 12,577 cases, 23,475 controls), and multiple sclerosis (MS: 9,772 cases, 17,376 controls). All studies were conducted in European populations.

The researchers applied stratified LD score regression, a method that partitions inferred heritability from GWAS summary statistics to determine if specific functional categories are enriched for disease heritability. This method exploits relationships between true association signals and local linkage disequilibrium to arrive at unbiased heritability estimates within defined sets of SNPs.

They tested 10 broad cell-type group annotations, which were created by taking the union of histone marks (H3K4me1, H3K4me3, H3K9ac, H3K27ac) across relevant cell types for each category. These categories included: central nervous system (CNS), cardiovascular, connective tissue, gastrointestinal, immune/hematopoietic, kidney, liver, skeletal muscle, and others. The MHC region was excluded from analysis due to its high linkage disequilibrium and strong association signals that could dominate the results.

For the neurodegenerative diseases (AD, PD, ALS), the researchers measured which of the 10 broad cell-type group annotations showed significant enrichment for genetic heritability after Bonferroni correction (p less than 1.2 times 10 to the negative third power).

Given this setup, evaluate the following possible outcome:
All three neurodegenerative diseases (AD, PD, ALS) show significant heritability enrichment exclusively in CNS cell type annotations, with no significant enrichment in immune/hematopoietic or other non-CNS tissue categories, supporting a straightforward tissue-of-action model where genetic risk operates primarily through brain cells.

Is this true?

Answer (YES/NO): NO